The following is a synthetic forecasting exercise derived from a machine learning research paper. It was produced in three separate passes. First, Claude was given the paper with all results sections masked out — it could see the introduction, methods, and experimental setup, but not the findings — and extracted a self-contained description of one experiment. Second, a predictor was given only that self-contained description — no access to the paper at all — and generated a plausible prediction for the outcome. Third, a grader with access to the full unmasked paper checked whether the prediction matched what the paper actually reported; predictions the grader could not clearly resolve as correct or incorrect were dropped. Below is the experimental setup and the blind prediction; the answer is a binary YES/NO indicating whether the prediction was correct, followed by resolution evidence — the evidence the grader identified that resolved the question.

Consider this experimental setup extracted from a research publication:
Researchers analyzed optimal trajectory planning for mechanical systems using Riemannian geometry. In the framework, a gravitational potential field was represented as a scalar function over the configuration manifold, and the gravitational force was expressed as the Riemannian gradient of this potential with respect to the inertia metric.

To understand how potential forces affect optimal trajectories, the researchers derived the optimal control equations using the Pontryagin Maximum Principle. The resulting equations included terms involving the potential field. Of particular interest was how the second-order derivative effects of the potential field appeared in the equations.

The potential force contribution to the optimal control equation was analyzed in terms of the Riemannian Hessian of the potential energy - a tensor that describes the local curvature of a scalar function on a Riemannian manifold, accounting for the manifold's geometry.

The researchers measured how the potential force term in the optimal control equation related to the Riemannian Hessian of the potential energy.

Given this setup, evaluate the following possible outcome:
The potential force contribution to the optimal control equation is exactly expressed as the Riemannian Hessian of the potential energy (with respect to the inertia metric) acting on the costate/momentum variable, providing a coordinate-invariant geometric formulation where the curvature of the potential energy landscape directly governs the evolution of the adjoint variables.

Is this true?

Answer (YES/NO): YES